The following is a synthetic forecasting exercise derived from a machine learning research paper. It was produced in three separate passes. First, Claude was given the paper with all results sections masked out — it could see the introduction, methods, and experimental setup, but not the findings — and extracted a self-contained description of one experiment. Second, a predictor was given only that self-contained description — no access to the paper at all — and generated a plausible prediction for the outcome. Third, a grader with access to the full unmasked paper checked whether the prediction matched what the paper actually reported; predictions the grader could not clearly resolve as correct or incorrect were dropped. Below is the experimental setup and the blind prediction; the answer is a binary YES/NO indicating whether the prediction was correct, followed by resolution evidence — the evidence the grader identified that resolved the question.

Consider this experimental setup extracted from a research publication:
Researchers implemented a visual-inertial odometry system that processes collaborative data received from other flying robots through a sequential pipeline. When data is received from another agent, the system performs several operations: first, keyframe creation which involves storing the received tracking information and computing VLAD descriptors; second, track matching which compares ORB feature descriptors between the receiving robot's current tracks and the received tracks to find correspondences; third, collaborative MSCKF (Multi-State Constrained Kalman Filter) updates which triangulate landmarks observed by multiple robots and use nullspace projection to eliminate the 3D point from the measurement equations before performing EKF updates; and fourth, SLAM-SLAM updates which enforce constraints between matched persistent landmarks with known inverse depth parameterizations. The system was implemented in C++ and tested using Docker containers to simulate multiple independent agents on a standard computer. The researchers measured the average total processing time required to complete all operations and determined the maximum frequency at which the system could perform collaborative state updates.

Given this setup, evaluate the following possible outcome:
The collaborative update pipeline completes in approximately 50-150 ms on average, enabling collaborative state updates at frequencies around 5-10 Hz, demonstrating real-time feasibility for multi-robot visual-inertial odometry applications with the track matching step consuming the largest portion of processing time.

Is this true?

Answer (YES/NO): NO